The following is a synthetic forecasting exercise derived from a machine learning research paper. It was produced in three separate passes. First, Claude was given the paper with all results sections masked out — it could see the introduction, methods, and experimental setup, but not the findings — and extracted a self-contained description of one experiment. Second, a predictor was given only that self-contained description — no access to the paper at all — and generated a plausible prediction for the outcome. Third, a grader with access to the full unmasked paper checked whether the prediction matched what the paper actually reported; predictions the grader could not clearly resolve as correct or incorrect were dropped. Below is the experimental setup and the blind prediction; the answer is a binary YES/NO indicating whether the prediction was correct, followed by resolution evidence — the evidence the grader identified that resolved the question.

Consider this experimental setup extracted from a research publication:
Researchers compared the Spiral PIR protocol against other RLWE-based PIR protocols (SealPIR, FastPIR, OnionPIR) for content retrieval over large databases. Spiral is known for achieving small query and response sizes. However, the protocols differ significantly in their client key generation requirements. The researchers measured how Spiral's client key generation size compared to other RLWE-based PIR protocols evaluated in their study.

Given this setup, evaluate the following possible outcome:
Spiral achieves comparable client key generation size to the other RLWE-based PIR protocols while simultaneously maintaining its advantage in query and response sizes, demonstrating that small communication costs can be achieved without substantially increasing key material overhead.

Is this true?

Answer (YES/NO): NO